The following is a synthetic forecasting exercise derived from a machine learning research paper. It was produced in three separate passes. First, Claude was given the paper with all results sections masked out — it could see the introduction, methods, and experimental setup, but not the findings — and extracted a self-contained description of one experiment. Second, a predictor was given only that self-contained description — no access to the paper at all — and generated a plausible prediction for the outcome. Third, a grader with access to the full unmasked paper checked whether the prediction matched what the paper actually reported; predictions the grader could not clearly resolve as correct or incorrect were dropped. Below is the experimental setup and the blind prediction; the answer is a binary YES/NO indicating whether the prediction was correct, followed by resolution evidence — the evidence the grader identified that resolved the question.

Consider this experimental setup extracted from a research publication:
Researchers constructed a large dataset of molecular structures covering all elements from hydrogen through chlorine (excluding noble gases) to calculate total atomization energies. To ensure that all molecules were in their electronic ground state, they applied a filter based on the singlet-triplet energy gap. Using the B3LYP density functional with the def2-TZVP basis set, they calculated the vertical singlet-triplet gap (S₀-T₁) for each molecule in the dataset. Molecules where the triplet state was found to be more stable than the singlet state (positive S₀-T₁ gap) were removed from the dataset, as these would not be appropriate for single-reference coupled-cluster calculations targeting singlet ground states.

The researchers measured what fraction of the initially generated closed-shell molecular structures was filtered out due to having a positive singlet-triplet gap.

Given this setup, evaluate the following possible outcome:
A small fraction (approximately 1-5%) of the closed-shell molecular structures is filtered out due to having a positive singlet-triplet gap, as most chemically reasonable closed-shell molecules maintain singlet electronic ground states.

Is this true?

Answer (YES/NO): YES